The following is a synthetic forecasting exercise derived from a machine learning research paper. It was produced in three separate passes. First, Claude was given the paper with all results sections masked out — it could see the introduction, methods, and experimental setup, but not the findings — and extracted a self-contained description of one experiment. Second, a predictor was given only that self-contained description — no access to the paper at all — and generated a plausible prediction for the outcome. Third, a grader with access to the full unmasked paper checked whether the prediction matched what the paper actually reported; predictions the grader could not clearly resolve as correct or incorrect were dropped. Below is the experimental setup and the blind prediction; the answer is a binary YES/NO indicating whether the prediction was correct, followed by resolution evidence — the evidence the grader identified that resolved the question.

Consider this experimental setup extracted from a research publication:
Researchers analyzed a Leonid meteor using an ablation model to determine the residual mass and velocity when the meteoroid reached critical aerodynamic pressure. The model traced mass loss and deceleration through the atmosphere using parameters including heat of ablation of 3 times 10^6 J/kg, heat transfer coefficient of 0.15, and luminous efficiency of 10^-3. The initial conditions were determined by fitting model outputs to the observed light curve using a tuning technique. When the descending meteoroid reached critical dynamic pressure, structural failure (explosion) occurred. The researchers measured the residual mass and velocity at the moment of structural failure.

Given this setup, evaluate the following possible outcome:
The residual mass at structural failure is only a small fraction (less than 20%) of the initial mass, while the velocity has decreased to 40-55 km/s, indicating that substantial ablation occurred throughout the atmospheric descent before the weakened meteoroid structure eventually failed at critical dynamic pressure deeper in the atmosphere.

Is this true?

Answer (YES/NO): NO